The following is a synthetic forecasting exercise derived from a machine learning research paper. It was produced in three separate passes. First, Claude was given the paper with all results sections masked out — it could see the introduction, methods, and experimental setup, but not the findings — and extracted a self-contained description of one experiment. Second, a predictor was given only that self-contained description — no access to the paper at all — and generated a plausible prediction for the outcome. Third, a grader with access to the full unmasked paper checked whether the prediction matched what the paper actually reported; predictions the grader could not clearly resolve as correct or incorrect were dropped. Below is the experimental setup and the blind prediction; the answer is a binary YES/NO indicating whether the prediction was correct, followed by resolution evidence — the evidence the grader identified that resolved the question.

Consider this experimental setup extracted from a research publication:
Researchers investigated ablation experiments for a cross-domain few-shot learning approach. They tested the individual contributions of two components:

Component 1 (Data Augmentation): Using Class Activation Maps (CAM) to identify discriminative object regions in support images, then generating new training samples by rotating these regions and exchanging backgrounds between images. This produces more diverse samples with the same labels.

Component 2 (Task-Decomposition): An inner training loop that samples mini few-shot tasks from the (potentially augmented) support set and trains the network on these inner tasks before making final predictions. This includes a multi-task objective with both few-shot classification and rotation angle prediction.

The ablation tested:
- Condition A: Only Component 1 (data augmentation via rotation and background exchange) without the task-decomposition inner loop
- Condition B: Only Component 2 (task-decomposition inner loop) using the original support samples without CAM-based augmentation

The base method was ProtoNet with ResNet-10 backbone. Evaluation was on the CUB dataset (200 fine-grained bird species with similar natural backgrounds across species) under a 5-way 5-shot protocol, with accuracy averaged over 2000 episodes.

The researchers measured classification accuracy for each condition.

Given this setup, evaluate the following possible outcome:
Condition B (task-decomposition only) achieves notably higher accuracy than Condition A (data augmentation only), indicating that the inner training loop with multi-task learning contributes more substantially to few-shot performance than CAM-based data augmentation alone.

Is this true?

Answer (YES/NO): YES